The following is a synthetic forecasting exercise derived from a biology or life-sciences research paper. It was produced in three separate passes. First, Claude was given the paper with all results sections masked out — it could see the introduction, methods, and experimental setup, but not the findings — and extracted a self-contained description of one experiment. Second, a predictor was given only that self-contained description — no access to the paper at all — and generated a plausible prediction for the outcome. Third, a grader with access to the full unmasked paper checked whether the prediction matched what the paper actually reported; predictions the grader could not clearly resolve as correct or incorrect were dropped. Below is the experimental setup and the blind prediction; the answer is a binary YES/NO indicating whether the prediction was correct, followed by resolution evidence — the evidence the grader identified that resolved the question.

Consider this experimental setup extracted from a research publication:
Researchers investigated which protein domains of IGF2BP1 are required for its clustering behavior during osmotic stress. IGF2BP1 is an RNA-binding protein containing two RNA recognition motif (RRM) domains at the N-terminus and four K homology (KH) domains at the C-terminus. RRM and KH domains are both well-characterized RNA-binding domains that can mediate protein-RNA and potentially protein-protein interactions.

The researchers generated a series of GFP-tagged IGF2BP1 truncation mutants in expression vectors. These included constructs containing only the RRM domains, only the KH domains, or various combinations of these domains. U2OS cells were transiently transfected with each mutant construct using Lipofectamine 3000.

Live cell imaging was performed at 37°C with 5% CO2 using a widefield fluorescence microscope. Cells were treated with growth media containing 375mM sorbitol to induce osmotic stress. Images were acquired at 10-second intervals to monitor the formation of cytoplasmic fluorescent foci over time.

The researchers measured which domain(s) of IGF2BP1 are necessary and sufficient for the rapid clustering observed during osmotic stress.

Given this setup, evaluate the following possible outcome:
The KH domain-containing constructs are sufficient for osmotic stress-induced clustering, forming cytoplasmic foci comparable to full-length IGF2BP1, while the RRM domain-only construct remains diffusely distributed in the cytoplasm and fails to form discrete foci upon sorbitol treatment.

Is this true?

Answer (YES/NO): NO